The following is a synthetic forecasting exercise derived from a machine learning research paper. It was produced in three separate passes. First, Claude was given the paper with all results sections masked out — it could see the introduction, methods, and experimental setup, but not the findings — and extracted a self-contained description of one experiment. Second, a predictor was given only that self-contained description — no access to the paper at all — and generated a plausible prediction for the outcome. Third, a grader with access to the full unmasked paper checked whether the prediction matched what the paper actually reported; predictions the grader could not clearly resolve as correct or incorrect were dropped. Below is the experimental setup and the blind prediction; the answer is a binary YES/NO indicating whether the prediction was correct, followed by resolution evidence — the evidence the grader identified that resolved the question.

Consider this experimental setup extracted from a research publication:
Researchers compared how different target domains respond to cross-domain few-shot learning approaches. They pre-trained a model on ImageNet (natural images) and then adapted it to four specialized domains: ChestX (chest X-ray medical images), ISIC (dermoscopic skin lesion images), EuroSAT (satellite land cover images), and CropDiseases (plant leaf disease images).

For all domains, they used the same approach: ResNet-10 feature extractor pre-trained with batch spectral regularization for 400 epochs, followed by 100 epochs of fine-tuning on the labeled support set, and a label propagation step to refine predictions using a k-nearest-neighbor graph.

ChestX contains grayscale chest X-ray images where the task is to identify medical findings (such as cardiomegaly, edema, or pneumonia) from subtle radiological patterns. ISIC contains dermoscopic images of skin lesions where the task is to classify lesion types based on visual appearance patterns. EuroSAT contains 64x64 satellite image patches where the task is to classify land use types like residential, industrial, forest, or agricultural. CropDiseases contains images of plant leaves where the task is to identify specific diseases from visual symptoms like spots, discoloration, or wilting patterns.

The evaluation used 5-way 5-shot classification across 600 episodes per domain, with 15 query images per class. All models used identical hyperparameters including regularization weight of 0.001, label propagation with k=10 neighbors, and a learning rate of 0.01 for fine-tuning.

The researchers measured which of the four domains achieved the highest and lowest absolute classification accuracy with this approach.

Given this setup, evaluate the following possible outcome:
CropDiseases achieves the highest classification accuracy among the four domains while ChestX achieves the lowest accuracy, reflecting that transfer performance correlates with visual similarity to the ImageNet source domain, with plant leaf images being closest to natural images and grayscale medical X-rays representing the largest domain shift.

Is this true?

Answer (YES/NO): YES